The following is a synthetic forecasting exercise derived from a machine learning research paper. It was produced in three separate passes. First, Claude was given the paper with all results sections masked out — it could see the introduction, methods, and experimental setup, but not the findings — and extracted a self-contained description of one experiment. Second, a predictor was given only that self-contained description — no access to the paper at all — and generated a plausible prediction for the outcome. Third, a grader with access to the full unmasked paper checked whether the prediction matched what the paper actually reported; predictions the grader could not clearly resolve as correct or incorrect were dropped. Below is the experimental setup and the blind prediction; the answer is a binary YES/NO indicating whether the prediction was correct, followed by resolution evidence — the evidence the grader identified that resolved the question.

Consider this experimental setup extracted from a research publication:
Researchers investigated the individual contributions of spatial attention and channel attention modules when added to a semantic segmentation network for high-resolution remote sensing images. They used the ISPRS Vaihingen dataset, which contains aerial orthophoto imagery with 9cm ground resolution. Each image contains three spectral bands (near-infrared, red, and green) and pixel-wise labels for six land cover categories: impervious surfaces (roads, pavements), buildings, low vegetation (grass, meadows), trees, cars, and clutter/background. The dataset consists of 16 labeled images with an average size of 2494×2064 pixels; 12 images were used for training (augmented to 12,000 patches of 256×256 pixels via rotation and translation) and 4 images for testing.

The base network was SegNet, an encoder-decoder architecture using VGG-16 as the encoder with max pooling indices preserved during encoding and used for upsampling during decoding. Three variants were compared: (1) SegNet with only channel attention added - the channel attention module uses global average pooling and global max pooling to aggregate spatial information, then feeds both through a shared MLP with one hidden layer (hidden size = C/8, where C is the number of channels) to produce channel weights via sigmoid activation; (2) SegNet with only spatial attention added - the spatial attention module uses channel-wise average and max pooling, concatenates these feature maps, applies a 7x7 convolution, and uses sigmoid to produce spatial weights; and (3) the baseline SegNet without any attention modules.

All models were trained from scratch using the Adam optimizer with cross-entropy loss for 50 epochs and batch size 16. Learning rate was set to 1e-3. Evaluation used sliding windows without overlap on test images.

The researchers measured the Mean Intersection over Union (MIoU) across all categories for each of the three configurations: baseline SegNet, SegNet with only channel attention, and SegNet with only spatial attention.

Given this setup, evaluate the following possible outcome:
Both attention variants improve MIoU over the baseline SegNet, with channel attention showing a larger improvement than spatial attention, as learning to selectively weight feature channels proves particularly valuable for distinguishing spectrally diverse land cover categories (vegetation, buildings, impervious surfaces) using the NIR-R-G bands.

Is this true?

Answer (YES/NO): NO